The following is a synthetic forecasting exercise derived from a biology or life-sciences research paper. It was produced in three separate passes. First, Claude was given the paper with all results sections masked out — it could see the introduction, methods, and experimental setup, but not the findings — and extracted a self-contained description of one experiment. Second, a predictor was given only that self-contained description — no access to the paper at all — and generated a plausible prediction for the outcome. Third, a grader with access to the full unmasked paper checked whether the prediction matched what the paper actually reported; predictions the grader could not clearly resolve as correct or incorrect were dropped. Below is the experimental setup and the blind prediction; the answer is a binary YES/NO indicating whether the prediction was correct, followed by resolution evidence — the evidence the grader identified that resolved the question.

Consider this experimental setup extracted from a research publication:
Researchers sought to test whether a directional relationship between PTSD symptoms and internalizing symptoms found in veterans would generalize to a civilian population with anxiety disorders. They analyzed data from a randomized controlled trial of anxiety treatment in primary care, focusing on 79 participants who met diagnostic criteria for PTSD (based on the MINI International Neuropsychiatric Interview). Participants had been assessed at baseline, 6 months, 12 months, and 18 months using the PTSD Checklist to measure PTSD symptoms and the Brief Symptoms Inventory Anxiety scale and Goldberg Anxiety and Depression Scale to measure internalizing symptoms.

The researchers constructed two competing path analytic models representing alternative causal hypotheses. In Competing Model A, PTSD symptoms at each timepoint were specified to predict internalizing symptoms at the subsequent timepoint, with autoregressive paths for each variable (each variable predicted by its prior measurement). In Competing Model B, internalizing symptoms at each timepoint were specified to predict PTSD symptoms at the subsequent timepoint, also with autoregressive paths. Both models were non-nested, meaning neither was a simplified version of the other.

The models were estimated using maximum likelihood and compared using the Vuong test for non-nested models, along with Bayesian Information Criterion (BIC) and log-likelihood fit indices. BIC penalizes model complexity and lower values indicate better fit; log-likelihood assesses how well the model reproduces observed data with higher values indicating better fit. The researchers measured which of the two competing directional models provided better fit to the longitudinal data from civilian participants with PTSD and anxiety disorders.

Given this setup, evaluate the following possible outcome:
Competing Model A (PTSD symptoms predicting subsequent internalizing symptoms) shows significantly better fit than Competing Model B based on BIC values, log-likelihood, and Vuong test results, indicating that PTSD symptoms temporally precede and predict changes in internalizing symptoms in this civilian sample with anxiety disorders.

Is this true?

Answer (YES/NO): YES